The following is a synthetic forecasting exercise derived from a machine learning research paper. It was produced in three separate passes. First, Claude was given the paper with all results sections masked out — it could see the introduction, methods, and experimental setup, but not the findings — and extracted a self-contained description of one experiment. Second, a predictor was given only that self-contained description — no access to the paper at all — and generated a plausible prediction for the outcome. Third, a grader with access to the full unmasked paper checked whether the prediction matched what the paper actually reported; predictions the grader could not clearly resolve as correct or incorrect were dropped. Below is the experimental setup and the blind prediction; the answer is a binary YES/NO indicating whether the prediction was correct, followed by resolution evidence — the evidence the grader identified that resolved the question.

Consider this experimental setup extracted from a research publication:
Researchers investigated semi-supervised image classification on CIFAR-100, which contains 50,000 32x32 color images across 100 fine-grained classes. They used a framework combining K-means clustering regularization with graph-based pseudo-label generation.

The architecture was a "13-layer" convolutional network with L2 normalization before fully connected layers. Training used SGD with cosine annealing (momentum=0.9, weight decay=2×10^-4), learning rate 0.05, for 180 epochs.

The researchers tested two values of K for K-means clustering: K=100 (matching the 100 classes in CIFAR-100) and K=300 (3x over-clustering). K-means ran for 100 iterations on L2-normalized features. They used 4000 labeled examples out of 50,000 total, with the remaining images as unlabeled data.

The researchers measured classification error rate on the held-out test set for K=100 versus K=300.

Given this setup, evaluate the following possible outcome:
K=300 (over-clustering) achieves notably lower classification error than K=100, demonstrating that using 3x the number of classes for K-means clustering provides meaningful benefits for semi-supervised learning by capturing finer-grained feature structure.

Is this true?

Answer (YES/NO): NO